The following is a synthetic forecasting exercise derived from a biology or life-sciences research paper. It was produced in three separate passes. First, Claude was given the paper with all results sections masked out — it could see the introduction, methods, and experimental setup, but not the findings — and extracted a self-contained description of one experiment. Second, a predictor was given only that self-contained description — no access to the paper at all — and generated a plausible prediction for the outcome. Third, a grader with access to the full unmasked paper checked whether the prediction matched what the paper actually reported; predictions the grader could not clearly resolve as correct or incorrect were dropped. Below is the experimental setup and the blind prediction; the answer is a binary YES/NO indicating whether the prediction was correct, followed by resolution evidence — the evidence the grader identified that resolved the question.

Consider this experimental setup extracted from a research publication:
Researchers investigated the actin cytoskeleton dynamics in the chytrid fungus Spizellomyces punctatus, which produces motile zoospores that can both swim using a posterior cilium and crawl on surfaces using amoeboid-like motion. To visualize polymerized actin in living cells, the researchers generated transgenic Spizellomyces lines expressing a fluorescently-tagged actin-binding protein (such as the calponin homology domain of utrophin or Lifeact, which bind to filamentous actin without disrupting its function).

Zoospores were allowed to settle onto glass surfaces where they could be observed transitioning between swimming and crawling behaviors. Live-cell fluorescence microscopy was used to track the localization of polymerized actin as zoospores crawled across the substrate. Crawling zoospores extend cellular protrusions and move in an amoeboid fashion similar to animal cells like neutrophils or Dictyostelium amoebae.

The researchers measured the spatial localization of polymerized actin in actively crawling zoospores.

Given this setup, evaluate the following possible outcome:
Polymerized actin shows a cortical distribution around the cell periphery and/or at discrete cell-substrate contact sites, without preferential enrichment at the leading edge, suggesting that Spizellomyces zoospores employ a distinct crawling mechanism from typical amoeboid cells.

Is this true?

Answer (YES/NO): NO